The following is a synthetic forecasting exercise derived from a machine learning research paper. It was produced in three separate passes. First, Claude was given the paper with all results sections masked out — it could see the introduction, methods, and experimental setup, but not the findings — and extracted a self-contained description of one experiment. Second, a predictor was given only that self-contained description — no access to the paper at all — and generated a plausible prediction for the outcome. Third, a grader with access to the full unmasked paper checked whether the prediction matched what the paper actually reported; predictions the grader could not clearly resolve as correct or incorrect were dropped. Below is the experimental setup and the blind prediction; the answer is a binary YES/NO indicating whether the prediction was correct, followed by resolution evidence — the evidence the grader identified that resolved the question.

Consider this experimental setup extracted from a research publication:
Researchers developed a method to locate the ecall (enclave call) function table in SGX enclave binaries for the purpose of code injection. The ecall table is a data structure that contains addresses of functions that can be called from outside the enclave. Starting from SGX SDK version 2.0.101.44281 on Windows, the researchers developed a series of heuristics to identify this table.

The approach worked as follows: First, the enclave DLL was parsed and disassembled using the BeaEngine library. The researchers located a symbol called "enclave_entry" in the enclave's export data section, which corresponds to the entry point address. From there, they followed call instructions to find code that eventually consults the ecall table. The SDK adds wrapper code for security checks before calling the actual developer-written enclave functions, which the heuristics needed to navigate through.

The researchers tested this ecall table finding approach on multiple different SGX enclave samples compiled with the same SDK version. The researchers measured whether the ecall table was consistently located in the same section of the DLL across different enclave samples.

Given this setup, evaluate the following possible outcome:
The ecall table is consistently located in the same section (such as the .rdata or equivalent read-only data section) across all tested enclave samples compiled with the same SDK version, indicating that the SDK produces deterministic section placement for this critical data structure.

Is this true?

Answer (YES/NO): YES